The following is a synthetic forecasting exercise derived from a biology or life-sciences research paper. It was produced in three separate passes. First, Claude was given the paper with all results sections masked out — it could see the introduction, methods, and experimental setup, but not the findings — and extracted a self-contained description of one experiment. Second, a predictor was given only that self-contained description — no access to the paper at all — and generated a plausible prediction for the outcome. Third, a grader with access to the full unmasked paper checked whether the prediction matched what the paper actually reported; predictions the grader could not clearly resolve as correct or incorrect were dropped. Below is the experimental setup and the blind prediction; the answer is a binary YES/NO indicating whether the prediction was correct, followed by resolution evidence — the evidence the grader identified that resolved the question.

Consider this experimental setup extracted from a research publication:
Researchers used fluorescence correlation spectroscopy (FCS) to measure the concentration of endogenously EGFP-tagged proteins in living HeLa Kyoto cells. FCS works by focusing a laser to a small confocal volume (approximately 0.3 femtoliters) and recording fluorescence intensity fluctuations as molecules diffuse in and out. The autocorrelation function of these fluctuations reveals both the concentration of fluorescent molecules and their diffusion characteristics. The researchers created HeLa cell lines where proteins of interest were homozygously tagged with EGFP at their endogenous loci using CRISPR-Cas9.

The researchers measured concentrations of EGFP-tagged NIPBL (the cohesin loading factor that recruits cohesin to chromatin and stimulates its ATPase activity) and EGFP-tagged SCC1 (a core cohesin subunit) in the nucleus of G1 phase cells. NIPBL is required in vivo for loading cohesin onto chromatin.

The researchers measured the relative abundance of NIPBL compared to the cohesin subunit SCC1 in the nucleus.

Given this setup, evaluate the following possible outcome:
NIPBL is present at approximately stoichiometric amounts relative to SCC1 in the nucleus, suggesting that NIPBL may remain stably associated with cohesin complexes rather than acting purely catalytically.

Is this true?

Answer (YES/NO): NO